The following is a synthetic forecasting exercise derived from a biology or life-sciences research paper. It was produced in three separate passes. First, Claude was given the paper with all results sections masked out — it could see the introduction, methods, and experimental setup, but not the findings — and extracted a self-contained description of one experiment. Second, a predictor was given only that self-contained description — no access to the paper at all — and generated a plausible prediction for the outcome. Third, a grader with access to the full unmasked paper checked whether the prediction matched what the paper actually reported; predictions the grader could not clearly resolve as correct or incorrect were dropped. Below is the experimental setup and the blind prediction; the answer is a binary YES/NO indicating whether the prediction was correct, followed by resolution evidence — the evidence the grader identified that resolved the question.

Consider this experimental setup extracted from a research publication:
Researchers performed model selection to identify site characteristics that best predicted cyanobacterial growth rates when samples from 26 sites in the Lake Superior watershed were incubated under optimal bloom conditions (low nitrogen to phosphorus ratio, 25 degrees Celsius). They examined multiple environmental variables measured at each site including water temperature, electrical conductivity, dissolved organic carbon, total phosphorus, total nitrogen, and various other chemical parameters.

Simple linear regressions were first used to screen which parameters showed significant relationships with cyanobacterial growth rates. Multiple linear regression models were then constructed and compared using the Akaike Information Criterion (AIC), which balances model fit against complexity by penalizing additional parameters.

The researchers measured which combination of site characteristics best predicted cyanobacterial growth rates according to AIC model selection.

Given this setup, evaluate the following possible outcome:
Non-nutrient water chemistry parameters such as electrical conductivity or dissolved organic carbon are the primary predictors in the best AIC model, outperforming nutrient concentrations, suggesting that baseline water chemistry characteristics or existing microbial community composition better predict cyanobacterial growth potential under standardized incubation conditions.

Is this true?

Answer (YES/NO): YES